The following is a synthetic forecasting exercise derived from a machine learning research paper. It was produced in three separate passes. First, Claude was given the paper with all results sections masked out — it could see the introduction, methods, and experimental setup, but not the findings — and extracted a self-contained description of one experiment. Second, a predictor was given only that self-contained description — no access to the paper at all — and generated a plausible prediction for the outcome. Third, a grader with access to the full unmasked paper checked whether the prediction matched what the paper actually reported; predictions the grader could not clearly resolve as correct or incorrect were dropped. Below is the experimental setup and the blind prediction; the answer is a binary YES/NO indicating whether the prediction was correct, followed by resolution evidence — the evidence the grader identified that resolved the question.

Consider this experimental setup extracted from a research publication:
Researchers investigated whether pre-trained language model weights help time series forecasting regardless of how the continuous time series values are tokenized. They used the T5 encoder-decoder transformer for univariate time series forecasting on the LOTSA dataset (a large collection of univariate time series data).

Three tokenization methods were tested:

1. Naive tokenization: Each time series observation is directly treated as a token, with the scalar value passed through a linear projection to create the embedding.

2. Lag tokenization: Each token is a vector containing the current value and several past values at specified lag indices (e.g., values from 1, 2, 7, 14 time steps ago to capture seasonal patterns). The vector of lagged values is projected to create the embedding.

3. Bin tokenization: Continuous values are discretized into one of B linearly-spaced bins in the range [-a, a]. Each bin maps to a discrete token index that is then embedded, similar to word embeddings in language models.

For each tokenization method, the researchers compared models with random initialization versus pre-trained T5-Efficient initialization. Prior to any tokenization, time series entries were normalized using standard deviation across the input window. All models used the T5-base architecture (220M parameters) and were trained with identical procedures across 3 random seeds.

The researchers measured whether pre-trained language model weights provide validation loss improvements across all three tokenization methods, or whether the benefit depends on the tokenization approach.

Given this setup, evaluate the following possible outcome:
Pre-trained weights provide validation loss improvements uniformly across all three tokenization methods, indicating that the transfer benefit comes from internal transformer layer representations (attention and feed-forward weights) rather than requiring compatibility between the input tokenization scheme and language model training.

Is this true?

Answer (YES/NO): NO